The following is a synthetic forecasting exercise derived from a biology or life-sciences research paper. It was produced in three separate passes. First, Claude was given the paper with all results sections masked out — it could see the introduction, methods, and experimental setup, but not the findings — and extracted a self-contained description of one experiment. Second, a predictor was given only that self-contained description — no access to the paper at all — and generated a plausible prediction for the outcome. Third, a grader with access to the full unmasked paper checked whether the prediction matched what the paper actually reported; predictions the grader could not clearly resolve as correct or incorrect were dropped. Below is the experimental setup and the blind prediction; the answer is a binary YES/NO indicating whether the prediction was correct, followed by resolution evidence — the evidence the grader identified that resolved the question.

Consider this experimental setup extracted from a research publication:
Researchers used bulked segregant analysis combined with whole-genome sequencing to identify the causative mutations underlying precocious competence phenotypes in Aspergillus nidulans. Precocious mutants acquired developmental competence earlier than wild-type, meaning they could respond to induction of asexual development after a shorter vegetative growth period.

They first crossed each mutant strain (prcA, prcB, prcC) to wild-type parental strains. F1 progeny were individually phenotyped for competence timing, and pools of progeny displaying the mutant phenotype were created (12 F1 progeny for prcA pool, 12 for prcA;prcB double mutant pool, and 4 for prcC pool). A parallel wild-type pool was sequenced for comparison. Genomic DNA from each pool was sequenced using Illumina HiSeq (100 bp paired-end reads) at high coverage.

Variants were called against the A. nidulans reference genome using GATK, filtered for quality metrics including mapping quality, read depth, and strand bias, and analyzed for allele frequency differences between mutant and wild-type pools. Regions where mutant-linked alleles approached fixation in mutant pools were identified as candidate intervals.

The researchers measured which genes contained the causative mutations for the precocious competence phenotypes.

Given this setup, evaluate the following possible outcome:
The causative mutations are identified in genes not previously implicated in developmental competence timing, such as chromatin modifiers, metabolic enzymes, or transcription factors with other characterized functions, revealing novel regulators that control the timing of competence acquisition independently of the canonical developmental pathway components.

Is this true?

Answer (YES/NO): NO